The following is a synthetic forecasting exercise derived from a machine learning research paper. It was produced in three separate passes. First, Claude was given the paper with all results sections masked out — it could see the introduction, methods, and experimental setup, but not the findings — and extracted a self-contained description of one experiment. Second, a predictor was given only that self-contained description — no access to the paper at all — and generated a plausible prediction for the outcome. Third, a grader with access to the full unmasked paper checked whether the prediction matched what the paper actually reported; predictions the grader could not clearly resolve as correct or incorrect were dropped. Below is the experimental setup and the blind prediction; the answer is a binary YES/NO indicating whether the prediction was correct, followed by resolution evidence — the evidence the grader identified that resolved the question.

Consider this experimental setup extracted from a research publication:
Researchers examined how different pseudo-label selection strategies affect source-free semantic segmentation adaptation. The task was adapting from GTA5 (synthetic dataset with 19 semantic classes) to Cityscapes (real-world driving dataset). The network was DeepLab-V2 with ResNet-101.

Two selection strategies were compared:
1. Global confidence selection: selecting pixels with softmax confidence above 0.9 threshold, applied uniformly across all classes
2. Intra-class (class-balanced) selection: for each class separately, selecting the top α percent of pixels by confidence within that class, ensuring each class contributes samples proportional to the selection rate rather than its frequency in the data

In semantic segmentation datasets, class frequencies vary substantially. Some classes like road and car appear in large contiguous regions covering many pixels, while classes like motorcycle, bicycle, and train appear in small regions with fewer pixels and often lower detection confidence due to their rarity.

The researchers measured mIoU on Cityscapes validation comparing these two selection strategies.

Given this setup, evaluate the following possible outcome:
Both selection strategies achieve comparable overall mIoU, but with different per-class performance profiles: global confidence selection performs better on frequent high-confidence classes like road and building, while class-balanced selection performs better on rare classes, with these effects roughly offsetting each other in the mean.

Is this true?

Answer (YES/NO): NO